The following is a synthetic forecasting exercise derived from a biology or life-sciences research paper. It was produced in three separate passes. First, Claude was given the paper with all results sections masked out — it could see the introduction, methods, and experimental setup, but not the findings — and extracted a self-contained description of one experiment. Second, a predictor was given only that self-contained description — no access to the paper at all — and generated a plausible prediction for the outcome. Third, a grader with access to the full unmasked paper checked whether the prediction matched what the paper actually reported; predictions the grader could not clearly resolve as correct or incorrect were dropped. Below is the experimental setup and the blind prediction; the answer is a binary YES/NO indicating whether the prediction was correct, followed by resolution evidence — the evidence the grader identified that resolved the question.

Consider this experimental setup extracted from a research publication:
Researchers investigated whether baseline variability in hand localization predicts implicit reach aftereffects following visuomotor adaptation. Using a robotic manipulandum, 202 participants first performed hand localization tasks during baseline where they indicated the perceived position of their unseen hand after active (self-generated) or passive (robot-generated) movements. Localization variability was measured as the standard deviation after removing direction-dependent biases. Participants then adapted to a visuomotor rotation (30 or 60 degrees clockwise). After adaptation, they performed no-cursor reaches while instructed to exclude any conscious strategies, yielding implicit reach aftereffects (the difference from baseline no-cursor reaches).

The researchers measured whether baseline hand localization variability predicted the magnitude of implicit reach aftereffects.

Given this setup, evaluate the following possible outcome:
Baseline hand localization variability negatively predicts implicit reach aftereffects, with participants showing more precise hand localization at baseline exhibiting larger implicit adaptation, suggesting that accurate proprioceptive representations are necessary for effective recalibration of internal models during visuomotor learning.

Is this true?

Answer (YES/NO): NO